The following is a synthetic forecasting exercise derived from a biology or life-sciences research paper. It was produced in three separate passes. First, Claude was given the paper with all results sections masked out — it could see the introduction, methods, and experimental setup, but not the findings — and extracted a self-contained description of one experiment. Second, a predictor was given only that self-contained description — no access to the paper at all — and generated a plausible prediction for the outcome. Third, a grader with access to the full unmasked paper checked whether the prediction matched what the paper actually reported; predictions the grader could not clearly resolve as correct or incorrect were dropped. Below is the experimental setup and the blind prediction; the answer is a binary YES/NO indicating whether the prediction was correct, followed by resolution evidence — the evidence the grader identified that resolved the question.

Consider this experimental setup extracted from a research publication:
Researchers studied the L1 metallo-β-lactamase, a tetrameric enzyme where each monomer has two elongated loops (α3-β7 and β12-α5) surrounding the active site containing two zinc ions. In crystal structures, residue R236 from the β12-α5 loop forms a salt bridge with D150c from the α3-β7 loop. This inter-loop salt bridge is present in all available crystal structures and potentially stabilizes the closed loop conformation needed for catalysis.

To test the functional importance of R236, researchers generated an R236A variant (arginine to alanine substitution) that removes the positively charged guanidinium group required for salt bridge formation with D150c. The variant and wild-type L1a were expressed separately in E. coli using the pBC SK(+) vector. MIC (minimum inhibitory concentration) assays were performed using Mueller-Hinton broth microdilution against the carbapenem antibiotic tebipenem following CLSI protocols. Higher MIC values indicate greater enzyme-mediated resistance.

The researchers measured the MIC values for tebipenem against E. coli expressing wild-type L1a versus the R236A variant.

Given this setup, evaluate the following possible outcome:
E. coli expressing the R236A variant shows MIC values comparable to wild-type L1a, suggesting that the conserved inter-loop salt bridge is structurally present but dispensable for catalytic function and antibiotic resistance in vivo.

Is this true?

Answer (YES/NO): YES